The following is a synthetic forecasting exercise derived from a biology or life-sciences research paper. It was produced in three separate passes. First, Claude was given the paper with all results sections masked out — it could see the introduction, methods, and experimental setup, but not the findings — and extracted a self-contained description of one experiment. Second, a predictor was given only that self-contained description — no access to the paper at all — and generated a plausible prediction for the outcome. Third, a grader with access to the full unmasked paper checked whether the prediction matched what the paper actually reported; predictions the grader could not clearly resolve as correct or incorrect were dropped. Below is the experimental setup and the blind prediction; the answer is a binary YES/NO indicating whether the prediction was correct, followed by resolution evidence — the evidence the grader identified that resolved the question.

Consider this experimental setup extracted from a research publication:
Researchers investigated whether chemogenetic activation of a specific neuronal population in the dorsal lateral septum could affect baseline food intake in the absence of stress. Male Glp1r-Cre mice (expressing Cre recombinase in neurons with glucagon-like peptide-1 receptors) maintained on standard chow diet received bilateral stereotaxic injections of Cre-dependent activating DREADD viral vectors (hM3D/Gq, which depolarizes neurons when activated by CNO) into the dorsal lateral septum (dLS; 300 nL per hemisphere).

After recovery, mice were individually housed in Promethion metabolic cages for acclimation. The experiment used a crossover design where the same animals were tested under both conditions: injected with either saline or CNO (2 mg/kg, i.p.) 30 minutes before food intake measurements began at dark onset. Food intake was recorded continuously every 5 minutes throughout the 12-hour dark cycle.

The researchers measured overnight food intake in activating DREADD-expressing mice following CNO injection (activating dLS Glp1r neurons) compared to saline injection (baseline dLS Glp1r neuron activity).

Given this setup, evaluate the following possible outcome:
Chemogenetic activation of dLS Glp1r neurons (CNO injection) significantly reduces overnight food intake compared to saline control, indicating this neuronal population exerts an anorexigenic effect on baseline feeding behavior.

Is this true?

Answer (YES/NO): NO